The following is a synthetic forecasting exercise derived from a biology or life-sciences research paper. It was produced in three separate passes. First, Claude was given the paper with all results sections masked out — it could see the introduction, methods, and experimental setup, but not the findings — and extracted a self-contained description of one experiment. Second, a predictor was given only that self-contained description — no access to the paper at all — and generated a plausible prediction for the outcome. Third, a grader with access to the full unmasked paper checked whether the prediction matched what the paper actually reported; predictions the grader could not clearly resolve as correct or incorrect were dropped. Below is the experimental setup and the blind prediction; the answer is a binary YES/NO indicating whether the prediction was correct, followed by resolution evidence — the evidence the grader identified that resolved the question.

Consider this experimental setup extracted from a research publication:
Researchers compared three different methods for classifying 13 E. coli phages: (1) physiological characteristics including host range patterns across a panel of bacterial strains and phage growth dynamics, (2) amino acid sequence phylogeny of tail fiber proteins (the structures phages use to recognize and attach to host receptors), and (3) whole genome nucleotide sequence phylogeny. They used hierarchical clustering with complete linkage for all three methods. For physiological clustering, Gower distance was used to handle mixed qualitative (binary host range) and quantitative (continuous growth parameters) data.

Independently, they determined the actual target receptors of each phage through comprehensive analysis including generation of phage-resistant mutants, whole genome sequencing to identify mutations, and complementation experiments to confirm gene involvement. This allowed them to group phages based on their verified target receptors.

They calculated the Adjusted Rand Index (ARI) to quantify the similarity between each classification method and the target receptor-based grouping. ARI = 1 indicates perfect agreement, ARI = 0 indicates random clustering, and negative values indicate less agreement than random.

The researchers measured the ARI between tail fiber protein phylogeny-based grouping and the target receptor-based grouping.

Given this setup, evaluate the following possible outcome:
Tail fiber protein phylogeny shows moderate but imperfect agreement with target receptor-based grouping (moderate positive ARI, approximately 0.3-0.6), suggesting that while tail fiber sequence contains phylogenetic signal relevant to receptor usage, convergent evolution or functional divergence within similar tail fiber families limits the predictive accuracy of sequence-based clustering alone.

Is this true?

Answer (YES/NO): NO